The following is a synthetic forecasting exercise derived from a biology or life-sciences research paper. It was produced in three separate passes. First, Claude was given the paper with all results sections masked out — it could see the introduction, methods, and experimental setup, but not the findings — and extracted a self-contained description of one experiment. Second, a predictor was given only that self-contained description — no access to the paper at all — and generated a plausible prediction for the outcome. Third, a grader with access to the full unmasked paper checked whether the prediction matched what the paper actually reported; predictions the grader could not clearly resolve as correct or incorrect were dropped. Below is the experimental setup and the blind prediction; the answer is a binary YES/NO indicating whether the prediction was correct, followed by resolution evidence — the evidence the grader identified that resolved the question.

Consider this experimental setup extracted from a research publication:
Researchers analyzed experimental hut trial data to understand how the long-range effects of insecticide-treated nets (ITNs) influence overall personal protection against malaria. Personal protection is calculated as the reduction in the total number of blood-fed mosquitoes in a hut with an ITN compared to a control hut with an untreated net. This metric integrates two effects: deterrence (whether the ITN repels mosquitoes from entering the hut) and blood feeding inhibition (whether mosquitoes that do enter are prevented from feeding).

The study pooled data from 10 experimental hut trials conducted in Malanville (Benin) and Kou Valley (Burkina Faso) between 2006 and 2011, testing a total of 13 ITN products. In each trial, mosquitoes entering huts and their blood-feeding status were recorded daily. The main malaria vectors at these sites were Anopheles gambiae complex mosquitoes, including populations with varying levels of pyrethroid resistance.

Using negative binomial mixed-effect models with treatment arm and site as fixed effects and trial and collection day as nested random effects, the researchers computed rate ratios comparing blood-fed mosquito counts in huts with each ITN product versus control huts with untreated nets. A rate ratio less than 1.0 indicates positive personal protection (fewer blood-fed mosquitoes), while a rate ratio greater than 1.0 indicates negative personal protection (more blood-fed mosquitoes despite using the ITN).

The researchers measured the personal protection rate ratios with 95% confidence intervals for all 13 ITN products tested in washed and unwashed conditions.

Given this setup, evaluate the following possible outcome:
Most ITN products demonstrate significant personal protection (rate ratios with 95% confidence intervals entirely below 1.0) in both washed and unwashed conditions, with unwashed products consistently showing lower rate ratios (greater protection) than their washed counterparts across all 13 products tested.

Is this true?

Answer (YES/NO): NO